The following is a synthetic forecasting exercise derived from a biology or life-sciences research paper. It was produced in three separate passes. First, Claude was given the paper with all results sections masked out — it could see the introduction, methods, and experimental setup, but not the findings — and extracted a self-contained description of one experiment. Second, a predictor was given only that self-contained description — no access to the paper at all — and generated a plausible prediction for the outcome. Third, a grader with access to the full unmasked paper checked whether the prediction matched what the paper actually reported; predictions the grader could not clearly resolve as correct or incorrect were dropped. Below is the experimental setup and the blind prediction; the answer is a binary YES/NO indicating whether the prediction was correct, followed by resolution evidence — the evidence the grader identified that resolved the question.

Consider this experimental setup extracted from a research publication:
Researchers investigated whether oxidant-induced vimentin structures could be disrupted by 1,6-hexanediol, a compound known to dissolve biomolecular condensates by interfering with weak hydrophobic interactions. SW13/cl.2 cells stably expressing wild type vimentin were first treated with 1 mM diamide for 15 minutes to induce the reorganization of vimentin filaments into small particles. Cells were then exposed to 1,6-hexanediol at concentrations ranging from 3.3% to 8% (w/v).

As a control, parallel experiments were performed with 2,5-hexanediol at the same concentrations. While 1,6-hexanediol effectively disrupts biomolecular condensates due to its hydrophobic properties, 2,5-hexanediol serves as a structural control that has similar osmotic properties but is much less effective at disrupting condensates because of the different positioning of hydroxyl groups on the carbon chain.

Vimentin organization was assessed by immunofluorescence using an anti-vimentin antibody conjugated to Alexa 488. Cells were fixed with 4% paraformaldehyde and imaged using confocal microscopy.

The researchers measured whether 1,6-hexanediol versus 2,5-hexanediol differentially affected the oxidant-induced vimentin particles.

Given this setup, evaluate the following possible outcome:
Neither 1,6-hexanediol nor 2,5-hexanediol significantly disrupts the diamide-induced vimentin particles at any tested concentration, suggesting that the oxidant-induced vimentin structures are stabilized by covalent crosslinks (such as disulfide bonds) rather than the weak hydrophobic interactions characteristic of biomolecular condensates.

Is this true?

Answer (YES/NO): NO